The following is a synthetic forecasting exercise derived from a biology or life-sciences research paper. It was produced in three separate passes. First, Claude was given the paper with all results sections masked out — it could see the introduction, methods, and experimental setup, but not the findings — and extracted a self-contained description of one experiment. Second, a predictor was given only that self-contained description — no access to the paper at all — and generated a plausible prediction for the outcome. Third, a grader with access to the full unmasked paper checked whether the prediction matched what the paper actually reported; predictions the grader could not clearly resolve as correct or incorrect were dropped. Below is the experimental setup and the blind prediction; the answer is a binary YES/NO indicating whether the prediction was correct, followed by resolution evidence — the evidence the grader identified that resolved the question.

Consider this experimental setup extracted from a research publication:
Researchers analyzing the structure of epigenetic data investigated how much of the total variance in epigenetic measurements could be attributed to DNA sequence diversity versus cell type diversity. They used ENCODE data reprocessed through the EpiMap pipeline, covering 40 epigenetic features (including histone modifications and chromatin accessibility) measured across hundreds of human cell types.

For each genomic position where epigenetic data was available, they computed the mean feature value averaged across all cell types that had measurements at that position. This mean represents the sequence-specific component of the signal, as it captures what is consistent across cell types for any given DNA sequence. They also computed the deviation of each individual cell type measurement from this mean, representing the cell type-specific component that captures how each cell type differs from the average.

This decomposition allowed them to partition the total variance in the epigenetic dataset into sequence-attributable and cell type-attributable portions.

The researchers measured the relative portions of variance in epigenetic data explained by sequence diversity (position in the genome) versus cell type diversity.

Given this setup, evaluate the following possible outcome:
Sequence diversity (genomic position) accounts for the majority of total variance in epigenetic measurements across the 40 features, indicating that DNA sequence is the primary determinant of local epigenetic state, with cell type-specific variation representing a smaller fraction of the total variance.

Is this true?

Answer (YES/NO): YES